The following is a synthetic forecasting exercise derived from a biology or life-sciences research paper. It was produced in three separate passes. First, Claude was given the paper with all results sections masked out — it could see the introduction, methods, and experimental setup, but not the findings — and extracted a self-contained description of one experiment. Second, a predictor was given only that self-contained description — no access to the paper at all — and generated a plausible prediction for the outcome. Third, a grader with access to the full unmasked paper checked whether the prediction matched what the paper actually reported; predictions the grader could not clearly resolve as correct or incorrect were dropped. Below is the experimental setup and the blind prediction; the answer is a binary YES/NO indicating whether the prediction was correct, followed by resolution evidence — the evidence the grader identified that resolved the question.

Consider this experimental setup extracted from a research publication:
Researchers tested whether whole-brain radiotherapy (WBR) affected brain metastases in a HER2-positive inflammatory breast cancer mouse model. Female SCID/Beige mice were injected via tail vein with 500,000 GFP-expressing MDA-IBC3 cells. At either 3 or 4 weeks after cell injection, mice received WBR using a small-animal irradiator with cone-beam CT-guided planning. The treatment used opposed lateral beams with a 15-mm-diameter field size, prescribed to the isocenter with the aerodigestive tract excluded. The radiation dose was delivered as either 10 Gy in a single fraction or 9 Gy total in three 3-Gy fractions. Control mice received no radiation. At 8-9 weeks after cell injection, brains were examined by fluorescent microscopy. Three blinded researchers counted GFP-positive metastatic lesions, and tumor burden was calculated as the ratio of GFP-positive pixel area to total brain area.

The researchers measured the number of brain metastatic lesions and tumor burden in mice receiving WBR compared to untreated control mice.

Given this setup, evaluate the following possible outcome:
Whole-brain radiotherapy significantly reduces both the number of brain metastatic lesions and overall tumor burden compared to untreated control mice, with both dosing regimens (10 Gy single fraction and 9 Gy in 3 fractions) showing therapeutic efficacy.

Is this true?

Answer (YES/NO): NO